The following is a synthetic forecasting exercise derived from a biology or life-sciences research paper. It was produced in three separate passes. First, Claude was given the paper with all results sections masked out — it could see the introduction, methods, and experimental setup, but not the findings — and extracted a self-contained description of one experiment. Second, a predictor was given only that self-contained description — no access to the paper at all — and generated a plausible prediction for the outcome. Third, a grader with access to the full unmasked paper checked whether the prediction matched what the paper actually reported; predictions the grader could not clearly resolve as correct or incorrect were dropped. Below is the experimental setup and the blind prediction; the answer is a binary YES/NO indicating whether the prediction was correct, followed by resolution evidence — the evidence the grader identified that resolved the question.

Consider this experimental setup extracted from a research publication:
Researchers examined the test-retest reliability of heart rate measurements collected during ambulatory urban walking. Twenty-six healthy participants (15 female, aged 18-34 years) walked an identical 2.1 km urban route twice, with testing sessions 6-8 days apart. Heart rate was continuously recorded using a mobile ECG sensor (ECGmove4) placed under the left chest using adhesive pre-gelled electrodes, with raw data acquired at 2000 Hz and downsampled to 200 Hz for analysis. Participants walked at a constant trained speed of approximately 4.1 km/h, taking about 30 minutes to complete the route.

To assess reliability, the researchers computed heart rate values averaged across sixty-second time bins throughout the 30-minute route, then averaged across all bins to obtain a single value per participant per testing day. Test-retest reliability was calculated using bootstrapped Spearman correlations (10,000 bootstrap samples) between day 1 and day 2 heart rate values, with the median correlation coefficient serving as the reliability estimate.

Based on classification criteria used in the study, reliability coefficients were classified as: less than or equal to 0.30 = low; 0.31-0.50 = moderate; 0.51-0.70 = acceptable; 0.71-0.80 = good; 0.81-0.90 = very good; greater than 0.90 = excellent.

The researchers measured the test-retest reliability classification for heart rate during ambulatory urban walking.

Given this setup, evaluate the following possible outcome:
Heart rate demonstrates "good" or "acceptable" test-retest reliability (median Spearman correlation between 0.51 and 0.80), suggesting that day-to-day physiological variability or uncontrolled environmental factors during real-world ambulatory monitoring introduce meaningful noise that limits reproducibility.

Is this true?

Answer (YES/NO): YES